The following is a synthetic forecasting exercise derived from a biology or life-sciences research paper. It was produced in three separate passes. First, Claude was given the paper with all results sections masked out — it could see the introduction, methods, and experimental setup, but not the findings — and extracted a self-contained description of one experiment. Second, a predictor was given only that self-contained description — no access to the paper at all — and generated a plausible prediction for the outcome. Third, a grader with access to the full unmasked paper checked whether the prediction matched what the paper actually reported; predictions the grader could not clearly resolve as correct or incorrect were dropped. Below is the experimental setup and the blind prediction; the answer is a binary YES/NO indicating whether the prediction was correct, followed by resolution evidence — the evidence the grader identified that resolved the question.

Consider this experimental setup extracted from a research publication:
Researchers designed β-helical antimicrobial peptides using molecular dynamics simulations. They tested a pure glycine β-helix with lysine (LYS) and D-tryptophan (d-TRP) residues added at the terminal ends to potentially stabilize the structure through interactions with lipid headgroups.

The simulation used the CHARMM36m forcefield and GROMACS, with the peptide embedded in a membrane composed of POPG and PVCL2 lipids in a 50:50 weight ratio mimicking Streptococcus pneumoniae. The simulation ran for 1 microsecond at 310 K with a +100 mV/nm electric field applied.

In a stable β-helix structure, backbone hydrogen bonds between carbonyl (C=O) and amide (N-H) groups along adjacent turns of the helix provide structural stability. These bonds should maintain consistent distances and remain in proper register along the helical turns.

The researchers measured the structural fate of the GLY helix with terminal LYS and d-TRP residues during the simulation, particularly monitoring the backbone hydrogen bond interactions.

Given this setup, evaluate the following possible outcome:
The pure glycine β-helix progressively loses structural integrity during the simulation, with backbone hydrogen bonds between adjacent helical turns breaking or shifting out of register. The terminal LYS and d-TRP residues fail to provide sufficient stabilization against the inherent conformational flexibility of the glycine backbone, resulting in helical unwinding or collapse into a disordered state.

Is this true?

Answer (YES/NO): YES